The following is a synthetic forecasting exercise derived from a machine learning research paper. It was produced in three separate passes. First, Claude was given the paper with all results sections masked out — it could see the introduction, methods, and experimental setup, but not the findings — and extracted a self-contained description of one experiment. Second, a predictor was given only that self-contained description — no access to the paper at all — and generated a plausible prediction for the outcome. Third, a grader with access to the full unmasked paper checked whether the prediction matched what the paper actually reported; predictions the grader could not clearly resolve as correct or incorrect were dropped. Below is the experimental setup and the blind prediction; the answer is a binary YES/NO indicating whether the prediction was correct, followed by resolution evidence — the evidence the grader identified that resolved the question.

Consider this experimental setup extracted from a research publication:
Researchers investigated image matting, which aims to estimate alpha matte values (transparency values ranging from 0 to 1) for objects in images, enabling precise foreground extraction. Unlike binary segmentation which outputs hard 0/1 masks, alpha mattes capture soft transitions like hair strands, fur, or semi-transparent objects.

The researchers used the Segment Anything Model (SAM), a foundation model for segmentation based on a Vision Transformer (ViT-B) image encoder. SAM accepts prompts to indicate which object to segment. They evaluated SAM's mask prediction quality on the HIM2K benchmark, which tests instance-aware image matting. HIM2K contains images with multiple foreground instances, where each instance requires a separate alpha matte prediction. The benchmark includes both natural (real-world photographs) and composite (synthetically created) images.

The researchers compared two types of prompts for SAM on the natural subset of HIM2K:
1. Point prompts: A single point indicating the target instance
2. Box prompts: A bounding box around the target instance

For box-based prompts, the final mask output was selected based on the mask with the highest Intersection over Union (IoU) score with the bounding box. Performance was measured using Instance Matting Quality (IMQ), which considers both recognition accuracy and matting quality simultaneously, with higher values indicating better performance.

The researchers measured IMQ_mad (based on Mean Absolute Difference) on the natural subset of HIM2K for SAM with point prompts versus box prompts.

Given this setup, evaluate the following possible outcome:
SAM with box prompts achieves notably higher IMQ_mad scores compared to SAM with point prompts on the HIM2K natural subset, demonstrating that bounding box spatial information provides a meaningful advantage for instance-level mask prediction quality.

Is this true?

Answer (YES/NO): YES